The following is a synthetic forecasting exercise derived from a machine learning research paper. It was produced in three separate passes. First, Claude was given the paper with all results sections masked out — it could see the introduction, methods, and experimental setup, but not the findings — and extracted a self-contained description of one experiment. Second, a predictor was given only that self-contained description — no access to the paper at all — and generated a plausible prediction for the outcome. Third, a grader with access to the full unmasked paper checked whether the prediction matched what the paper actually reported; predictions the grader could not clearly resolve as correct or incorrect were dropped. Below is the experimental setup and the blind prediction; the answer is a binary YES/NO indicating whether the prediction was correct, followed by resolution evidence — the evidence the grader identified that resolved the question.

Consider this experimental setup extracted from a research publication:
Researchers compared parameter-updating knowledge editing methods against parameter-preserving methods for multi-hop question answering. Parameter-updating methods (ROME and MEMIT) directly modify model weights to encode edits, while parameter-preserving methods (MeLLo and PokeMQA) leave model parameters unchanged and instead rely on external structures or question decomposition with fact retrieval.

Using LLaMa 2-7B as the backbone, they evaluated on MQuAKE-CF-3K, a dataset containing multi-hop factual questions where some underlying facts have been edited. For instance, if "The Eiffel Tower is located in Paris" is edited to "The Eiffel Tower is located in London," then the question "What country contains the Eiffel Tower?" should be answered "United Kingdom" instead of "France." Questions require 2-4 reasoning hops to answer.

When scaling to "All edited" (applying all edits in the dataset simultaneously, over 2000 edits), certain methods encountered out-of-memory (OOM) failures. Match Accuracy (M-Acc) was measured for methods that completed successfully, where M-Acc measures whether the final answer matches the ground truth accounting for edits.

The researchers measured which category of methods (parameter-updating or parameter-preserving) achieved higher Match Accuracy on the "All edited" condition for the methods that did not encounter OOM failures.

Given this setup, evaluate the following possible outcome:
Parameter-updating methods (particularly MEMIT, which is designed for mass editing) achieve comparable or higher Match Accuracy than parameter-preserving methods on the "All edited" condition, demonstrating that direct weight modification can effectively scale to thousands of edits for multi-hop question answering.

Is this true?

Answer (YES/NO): NO